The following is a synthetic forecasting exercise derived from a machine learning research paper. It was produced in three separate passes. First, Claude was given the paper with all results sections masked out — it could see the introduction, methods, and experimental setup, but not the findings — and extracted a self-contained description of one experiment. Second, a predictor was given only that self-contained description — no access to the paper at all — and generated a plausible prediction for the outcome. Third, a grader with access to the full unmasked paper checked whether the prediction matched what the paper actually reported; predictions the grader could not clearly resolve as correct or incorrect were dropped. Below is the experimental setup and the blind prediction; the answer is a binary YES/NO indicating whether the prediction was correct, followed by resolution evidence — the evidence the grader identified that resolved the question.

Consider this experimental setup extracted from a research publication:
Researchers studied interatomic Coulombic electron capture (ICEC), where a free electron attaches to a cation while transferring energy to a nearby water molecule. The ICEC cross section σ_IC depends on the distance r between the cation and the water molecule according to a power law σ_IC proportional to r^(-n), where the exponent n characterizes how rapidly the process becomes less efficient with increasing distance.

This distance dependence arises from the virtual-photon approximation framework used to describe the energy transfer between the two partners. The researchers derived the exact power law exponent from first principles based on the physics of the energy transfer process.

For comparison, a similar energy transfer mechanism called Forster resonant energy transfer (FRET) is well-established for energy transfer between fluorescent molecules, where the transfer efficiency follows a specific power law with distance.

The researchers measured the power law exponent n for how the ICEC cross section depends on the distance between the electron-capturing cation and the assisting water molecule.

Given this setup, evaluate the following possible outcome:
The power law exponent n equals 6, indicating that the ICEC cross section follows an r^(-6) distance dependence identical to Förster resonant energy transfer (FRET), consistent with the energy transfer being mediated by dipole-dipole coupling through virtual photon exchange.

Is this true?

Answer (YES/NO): YES